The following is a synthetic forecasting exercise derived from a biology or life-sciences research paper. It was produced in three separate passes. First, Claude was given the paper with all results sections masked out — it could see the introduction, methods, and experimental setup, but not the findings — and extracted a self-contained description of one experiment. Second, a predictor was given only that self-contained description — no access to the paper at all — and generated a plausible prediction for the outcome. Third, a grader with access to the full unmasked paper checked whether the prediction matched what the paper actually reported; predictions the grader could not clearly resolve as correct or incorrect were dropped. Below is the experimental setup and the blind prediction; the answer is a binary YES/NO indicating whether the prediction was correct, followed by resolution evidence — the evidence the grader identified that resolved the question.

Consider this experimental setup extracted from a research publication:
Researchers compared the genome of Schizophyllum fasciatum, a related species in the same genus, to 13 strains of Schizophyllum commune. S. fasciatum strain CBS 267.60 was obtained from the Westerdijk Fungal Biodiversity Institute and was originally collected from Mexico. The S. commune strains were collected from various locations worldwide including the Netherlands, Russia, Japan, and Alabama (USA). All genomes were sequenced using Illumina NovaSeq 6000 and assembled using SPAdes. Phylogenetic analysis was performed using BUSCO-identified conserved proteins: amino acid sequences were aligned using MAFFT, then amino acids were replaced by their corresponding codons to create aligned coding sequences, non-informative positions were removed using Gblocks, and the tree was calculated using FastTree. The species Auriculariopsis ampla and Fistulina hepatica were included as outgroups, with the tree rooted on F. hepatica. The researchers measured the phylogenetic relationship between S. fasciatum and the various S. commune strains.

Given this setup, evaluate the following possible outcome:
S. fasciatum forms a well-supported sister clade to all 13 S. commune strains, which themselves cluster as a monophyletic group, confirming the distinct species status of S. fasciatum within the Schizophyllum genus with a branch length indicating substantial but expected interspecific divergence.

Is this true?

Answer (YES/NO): YES